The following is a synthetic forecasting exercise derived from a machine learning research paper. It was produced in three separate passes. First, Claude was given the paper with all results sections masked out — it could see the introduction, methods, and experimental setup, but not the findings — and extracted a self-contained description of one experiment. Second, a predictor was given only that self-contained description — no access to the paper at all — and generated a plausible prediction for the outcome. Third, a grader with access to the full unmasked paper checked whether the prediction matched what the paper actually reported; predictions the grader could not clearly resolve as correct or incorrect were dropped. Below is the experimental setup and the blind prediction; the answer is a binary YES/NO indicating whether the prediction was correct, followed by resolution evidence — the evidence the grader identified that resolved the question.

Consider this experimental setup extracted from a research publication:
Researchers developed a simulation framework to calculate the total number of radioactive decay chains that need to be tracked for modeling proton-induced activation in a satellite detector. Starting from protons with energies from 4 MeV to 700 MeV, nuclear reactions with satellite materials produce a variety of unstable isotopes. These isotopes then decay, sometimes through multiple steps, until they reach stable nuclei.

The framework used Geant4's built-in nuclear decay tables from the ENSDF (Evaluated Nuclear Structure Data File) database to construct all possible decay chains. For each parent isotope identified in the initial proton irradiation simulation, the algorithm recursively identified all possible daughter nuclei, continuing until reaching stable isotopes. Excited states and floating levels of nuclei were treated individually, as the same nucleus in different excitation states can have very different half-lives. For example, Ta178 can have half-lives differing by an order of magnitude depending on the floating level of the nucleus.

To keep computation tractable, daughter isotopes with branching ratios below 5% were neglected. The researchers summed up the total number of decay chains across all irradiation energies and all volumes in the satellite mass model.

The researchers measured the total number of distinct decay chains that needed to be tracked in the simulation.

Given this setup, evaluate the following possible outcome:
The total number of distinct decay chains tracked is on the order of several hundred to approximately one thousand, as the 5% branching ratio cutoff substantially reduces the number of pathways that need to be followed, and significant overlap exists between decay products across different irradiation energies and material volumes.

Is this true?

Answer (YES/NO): NO